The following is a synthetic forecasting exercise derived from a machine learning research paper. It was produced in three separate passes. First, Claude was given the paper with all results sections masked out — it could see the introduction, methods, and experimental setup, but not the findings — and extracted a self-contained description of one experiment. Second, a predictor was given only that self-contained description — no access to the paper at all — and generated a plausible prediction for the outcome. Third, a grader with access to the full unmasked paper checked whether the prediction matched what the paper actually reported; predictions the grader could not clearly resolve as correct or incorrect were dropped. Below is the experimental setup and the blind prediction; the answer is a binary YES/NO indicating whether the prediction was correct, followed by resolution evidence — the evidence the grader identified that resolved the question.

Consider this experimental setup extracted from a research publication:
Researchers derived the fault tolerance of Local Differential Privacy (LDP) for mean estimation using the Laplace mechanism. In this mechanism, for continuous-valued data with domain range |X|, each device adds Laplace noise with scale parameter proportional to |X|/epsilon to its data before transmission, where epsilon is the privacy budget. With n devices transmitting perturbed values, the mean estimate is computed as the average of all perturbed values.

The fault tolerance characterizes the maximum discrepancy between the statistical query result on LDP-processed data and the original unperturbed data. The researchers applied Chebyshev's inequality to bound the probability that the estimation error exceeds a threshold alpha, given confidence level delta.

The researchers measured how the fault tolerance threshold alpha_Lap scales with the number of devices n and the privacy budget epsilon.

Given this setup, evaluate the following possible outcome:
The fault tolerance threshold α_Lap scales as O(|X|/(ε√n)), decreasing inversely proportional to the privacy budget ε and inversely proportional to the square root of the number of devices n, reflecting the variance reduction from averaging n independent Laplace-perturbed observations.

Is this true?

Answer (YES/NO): YES